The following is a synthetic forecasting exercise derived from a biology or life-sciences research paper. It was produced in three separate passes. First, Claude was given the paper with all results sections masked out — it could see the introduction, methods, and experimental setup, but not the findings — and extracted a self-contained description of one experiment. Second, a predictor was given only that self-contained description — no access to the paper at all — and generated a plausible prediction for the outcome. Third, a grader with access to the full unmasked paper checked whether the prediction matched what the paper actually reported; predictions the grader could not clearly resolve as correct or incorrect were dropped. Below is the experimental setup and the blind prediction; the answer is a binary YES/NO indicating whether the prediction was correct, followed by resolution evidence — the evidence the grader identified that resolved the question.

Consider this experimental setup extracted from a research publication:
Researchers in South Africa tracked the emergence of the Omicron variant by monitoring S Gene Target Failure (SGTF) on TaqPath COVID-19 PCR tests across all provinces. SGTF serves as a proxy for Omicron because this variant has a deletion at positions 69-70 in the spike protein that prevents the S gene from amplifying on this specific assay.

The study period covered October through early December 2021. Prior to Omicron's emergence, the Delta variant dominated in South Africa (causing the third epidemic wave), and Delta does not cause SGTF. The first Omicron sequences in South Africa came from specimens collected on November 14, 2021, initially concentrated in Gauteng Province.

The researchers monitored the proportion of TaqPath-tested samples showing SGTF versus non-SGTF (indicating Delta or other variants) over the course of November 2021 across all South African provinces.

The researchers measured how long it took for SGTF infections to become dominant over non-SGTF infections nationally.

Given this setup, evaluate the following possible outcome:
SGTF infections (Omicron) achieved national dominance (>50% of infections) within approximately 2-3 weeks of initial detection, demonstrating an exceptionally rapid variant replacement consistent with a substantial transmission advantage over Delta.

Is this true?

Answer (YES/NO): YES